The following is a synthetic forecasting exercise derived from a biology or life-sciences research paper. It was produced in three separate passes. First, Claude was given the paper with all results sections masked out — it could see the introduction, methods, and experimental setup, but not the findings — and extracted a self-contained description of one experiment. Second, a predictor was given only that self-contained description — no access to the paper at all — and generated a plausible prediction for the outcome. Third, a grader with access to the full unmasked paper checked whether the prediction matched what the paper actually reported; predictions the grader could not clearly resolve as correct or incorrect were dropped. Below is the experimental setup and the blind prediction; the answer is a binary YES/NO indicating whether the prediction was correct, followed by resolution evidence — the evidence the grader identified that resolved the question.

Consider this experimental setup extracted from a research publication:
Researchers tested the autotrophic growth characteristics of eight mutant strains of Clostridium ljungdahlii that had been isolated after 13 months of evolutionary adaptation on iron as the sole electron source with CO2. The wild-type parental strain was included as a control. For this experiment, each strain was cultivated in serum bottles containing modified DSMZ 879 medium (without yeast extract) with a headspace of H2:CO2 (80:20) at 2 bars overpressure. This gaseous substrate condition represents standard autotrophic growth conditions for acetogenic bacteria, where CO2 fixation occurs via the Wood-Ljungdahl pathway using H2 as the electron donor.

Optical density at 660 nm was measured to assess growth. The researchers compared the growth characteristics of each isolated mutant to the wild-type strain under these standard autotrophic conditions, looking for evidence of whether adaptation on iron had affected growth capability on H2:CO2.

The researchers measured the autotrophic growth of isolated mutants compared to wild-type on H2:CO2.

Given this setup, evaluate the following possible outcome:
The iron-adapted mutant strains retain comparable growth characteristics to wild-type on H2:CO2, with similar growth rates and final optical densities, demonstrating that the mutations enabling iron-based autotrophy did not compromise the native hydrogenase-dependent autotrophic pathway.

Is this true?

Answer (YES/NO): NO